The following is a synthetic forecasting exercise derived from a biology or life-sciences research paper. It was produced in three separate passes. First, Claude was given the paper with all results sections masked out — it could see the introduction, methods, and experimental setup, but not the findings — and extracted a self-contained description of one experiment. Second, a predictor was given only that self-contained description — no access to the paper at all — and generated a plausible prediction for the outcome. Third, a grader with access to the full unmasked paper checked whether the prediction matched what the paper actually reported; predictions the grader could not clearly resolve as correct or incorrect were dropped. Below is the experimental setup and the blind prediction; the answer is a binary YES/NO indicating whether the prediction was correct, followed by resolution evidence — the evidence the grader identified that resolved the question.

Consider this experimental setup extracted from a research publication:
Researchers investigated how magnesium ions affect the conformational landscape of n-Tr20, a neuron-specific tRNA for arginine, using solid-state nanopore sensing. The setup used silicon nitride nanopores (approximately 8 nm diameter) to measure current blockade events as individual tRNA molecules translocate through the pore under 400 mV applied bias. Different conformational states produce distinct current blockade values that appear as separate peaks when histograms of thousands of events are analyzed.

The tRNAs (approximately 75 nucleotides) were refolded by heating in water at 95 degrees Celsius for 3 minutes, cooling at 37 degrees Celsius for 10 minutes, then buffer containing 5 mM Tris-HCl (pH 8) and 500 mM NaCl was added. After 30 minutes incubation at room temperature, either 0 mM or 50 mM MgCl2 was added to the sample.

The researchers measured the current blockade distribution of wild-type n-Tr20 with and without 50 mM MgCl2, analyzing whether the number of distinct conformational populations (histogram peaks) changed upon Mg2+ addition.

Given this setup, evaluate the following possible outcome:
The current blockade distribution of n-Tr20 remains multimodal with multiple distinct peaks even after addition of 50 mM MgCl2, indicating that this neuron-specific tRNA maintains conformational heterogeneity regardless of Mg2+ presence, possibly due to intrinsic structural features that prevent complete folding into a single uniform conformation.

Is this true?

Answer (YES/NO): NO